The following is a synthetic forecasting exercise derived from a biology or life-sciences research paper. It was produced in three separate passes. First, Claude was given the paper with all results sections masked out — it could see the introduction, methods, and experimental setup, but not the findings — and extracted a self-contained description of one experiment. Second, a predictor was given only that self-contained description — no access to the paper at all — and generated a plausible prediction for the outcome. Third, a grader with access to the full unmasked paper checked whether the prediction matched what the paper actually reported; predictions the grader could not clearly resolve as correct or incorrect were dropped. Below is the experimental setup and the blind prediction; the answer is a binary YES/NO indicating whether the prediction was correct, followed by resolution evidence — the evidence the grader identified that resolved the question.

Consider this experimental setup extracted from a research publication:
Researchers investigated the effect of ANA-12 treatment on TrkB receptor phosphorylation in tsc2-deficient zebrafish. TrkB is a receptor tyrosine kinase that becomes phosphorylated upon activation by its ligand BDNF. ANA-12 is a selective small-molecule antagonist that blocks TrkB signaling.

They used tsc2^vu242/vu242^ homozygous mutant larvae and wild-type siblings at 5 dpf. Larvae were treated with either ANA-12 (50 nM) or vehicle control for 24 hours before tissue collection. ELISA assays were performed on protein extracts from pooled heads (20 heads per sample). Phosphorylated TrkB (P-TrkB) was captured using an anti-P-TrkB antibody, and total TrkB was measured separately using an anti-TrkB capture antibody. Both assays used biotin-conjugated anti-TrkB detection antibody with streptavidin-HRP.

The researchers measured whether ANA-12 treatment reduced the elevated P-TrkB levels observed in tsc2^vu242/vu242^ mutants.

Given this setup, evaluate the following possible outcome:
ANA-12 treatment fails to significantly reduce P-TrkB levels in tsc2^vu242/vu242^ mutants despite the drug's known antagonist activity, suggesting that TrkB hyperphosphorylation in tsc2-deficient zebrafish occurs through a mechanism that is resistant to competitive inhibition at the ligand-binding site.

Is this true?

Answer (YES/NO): NO